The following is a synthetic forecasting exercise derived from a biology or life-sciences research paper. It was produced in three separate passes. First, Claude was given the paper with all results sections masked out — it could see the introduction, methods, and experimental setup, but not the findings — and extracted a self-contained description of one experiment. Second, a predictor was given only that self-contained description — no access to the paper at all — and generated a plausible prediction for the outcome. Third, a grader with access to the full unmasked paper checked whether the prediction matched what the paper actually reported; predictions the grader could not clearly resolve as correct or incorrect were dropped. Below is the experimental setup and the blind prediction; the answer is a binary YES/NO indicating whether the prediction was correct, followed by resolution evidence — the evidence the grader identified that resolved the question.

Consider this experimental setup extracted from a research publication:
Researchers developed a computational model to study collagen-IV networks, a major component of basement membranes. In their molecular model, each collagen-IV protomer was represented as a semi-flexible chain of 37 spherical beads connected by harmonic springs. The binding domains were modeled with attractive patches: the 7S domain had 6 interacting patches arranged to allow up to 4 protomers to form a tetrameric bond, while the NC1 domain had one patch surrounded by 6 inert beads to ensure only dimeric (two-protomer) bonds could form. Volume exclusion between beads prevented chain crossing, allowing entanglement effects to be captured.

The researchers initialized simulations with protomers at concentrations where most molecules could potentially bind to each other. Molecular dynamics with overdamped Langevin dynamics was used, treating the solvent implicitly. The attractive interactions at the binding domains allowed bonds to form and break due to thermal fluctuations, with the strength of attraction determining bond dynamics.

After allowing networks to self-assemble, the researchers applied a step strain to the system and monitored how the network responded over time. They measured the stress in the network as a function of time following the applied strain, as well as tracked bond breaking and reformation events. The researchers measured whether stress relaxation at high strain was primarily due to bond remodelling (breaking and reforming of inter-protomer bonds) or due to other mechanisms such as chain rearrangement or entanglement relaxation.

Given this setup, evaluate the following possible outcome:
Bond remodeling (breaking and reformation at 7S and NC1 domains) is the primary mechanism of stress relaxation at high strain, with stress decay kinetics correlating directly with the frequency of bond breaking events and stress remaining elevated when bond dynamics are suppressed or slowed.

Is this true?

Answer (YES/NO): YES